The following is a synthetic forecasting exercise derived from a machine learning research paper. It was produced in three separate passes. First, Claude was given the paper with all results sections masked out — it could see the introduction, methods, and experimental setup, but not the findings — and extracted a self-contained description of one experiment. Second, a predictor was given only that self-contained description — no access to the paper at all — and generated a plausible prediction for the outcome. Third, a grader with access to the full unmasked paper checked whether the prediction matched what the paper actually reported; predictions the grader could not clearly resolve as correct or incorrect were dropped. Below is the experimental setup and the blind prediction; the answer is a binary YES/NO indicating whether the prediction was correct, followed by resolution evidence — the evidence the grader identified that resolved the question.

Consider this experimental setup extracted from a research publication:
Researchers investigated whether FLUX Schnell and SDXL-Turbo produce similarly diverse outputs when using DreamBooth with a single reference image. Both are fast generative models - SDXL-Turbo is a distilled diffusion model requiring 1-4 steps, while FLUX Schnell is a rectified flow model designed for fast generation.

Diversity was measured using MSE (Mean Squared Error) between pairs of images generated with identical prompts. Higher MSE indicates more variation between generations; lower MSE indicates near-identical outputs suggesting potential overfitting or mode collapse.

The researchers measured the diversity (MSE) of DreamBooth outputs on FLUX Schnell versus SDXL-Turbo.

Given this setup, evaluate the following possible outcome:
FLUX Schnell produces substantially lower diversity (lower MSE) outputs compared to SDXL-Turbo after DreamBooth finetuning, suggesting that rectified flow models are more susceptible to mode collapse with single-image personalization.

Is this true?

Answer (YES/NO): NO